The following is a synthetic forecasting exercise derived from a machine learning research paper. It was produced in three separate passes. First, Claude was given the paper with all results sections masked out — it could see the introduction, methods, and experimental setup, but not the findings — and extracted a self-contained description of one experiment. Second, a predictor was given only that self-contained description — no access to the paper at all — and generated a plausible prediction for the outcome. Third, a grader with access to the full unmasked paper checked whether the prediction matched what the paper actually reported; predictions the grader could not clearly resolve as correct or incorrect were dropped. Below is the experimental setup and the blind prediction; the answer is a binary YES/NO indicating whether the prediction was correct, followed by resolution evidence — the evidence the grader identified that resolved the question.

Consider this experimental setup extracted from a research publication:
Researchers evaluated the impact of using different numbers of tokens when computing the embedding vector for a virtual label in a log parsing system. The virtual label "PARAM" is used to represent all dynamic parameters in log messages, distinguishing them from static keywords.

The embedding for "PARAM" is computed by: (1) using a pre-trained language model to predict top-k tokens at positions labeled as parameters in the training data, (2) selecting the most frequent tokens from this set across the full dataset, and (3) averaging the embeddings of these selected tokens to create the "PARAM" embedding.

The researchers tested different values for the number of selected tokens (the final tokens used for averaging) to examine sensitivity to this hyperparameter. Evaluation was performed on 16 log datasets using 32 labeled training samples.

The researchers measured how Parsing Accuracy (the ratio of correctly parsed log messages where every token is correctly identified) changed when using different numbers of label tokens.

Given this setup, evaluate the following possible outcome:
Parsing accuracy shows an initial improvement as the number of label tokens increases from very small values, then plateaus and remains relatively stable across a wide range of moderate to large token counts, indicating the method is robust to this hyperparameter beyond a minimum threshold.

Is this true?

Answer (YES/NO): YES